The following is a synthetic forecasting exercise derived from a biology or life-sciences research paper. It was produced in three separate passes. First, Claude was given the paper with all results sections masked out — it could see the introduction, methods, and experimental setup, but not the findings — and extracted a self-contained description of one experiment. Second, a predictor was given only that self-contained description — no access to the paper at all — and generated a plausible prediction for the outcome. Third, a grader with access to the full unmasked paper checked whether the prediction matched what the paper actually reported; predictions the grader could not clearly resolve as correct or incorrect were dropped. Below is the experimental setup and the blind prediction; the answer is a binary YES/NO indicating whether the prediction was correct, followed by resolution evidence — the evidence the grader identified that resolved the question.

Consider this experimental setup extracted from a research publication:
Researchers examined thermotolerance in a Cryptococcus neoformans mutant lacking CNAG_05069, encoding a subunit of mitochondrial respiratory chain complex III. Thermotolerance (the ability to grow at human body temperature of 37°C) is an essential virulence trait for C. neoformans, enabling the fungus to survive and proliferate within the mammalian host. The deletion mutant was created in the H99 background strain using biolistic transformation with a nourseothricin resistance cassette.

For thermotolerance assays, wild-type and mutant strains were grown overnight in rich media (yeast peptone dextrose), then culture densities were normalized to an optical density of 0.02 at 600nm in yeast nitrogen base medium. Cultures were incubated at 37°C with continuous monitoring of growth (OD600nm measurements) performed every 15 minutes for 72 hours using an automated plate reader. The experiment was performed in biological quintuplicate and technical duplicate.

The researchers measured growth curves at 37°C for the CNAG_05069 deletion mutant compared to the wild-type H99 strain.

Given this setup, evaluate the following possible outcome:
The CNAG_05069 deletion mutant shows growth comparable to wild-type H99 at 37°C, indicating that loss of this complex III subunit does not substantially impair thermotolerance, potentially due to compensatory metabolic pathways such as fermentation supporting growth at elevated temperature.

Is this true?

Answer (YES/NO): NO